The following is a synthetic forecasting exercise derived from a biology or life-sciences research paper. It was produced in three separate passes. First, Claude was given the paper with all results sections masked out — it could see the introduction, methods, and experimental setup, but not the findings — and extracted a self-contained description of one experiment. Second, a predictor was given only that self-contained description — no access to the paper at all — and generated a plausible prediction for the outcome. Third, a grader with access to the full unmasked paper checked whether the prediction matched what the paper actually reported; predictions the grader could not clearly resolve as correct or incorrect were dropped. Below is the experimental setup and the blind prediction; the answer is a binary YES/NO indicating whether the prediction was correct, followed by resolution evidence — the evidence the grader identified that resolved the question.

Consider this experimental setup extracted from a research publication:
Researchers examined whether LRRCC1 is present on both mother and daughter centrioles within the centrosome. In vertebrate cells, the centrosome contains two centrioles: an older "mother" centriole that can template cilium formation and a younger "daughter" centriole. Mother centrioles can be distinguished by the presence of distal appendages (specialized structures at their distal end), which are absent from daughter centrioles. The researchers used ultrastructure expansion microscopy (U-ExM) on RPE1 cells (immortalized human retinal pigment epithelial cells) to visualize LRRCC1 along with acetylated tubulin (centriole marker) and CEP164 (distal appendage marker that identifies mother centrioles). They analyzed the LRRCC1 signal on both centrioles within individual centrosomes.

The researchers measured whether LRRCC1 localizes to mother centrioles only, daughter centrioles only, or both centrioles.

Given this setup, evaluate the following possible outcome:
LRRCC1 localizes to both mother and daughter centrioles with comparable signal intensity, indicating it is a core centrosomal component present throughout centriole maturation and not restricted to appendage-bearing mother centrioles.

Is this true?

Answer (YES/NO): YES